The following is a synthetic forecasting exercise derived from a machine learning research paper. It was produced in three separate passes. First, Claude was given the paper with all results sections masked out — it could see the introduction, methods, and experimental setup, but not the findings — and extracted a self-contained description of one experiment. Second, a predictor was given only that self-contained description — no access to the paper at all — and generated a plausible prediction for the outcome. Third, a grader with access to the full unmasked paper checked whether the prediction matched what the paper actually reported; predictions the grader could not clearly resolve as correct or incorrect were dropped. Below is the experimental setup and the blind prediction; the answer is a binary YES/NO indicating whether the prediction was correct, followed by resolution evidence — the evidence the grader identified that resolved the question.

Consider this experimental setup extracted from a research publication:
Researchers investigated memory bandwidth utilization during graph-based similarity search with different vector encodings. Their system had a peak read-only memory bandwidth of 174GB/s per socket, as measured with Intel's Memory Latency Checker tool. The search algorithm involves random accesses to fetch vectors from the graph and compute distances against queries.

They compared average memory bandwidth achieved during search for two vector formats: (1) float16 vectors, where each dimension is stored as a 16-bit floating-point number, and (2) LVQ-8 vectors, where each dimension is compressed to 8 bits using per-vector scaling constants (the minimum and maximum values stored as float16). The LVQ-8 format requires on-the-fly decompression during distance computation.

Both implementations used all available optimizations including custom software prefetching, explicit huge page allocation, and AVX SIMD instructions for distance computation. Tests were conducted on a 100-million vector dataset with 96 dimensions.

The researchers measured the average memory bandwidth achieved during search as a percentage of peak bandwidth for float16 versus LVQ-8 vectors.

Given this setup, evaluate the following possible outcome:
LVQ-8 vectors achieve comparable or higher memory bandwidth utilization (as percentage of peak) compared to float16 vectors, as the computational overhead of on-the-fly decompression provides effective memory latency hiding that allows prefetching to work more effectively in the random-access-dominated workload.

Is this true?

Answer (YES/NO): NO